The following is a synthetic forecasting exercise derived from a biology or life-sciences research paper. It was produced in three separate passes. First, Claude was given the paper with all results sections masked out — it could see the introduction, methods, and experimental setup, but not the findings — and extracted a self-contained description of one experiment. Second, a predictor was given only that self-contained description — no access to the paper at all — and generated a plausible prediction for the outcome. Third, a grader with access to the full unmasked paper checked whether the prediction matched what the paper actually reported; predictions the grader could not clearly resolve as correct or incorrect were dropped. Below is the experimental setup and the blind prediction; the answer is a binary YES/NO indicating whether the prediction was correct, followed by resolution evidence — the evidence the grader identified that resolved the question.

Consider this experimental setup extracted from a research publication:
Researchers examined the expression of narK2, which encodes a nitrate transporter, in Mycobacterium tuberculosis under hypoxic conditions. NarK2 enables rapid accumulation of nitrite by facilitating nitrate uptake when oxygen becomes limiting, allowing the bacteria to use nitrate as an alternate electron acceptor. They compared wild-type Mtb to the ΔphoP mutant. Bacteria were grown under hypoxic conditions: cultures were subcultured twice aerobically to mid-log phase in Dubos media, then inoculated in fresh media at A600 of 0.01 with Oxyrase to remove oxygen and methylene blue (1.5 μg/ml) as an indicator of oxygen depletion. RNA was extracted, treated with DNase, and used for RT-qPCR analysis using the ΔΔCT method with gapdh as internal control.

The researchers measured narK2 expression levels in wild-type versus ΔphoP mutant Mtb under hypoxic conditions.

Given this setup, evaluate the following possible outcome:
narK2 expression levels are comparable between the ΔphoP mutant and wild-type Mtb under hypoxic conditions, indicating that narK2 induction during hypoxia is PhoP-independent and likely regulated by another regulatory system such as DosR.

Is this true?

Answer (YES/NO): YES